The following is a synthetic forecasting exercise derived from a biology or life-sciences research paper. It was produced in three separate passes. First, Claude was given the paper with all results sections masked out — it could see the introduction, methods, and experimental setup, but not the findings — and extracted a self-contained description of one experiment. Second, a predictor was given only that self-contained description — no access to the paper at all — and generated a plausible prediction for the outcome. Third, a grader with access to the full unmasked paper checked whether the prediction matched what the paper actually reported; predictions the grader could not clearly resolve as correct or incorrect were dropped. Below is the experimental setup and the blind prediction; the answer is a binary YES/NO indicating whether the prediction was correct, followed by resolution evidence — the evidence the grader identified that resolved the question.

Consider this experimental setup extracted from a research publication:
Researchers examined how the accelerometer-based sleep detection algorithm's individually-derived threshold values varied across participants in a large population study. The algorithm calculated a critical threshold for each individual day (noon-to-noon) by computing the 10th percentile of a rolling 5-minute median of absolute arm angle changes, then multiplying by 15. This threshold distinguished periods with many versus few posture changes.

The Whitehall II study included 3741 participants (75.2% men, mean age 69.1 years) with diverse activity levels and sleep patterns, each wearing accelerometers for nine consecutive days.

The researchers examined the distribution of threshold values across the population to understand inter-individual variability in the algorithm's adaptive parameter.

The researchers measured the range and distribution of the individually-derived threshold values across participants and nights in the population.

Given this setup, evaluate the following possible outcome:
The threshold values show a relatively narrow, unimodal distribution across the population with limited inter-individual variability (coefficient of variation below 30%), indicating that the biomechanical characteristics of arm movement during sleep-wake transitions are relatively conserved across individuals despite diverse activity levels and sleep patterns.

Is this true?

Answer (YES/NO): NO